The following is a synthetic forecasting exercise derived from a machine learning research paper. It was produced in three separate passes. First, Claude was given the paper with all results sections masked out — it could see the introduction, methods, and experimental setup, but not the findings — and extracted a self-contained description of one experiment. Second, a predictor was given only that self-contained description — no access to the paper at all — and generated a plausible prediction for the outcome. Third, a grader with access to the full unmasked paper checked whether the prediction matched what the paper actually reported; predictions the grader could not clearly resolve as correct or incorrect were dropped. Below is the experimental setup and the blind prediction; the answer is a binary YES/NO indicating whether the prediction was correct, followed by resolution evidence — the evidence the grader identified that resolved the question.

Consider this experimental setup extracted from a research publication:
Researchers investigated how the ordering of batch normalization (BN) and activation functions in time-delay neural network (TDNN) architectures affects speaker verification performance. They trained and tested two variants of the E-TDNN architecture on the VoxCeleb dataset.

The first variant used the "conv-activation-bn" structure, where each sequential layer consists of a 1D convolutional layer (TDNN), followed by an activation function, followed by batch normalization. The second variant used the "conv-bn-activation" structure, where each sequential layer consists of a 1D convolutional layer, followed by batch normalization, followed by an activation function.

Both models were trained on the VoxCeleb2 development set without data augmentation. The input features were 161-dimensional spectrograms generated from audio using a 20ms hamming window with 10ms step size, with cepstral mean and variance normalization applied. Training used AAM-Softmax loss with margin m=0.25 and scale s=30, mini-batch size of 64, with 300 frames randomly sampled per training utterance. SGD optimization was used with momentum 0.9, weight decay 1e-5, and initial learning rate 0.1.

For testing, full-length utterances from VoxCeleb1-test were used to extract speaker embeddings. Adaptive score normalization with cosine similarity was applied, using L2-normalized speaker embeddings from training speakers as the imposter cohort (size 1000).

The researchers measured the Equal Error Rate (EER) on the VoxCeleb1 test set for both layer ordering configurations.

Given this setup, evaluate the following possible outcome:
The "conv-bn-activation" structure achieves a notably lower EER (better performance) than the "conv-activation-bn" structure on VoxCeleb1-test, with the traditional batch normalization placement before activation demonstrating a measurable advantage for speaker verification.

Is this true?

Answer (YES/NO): NO